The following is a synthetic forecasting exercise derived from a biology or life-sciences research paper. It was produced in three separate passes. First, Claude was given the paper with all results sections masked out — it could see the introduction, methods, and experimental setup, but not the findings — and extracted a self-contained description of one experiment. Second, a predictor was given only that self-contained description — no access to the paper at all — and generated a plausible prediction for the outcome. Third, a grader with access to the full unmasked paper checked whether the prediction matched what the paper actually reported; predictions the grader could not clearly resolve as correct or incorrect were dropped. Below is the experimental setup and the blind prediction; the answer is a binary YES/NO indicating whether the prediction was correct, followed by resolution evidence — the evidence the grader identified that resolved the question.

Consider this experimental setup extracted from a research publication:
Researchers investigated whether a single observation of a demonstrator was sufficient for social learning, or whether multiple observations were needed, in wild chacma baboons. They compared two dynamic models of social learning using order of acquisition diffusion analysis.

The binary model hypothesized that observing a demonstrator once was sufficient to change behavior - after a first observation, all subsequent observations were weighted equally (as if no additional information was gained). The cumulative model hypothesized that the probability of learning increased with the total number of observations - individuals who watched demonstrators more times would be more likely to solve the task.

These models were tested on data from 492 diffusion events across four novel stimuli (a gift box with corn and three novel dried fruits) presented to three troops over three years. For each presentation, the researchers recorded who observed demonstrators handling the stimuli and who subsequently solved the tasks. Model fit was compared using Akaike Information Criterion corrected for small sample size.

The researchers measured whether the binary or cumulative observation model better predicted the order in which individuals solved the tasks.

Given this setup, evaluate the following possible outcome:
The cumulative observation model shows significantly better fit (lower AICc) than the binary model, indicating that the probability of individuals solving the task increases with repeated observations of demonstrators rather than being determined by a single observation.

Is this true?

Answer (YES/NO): YES